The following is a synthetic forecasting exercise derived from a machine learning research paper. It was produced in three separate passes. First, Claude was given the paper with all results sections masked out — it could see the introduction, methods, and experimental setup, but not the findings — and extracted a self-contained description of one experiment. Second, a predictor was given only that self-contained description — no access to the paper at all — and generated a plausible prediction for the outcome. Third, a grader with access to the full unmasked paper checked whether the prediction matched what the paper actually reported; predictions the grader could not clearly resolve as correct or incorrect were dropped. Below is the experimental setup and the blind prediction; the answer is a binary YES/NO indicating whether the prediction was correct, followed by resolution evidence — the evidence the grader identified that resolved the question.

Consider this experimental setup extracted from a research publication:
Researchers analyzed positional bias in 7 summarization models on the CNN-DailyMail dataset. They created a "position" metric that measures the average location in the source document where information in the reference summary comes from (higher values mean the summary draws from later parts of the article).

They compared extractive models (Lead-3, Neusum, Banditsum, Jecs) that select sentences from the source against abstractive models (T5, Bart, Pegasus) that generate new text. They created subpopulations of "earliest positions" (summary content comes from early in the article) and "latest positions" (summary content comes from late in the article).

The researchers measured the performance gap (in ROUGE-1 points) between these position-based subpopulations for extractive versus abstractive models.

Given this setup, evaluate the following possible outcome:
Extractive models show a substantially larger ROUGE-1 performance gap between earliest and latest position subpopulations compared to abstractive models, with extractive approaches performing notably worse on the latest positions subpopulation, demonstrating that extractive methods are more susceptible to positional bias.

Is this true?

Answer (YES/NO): YES